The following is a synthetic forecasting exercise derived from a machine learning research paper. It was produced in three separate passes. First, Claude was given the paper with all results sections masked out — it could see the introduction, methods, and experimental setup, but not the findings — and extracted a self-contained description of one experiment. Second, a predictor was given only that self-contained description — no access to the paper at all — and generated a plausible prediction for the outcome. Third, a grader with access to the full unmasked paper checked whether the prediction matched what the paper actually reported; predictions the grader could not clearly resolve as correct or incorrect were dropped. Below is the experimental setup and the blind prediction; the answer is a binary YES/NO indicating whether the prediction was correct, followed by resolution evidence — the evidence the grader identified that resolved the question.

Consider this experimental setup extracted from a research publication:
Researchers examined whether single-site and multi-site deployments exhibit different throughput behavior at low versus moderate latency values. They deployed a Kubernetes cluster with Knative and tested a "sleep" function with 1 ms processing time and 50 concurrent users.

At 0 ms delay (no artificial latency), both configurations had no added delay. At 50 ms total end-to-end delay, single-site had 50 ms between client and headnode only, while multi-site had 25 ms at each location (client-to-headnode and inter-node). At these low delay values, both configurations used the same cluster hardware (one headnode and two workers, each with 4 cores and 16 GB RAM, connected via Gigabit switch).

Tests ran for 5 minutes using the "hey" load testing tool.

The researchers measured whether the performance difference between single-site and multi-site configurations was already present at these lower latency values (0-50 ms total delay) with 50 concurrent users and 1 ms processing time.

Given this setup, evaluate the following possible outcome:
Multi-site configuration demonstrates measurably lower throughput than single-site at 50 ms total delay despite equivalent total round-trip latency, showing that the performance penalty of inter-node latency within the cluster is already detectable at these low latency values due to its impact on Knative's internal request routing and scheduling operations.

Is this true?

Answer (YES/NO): YES